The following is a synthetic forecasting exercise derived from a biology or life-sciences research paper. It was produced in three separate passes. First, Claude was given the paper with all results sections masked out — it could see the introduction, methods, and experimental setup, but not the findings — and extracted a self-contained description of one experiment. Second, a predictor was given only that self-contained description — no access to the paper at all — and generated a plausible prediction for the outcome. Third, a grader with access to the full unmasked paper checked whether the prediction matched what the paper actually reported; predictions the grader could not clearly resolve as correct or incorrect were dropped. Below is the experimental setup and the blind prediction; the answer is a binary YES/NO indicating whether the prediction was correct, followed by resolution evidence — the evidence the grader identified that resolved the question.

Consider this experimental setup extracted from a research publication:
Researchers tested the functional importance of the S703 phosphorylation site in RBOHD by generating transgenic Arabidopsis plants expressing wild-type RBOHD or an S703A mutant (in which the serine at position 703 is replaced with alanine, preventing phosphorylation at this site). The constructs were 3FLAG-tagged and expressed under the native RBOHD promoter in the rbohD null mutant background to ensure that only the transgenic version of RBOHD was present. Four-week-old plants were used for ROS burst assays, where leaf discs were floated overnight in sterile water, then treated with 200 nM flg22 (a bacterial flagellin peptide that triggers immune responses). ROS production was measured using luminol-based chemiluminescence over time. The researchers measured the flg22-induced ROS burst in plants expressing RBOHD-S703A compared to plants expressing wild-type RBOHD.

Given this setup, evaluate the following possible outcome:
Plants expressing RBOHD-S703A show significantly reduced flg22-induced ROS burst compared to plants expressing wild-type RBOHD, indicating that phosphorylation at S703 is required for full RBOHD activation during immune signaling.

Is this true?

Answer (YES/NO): YES